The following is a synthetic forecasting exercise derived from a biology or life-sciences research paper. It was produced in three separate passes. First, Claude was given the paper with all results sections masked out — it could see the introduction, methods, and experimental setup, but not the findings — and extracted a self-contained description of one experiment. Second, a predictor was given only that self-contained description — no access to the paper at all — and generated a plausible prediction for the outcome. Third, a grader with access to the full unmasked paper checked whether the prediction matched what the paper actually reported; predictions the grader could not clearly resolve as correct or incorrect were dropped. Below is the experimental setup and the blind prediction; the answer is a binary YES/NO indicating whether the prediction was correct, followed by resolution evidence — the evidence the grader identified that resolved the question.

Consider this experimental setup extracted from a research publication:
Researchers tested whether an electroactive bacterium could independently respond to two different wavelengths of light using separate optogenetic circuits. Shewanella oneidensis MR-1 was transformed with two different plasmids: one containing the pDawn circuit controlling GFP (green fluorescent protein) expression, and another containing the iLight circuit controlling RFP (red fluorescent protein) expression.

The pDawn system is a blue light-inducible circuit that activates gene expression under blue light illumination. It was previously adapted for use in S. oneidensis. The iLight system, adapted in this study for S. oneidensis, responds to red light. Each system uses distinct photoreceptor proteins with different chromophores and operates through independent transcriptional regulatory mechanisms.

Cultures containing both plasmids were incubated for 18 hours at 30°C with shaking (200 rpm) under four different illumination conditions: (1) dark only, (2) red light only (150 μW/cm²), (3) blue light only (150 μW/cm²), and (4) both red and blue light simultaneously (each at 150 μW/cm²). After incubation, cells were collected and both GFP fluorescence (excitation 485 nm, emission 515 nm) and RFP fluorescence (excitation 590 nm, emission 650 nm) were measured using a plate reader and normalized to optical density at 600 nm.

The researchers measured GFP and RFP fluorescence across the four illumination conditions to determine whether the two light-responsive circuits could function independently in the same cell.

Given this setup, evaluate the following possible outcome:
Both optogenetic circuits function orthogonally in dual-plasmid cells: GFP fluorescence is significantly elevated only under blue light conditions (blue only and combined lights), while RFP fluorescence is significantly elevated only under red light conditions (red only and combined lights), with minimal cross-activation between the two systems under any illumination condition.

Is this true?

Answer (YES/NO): YES